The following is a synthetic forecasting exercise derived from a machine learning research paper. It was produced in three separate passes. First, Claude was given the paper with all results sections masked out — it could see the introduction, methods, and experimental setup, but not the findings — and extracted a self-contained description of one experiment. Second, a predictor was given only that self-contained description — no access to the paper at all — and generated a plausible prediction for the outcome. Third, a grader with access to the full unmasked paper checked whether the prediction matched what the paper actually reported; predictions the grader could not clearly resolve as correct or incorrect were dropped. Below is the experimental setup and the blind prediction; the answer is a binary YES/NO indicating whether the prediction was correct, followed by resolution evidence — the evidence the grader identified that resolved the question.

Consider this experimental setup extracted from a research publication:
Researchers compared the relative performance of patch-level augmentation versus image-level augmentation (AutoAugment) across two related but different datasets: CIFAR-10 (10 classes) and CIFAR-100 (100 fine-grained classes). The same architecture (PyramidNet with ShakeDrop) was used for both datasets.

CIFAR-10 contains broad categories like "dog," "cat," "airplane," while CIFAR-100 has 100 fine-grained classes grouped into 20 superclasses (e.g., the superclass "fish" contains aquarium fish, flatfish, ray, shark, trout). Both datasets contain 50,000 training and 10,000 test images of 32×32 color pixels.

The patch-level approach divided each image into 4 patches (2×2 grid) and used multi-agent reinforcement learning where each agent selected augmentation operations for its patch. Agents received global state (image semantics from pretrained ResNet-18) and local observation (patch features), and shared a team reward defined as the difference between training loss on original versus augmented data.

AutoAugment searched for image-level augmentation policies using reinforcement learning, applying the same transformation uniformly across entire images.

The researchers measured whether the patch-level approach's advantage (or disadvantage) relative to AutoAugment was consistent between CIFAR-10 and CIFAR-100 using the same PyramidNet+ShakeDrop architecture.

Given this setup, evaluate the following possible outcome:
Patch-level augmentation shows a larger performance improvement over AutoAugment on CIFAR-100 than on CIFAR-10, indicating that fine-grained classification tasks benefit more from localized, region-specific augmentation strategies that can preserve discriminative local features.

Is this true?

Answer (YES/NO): NO